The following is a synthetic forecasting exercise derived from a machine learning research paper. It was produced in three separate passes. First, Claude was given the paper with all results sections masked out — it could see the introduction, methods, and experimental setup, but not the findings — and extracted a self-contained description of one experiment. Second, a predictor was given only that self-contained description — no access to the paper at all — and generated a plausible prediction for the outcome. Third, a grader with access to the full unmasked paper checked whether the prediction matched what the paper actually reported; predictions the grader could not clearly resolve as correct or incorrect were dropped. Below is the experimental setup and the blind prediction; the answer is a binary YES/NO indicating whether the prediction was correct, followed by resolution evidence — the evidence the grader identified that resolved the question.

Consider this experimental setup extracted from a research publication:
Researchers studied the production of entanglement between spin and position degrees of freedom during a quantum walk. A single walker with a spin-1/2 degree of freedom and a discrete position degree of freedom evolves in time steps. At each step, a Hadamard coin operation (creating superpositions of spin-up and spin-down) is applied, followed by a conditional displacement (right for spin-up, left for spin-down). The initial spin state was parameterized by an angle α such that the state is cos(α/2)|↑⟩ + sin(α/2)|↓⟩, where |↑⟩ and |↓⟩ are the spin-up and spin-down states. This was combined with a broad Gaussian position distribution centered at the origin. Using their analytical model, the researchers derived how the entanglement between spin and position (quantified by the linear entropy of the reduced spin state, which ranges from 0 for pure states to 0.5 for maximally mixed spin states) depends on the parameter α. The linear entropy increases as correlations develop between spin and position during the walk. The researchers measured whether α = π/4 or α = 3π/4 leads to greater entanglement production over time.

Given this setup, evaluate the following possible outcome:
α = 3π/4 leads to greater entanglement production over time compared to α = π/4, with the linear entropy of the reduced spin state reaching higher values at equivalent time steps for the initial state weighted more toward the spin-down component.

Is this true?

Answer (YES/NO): YES